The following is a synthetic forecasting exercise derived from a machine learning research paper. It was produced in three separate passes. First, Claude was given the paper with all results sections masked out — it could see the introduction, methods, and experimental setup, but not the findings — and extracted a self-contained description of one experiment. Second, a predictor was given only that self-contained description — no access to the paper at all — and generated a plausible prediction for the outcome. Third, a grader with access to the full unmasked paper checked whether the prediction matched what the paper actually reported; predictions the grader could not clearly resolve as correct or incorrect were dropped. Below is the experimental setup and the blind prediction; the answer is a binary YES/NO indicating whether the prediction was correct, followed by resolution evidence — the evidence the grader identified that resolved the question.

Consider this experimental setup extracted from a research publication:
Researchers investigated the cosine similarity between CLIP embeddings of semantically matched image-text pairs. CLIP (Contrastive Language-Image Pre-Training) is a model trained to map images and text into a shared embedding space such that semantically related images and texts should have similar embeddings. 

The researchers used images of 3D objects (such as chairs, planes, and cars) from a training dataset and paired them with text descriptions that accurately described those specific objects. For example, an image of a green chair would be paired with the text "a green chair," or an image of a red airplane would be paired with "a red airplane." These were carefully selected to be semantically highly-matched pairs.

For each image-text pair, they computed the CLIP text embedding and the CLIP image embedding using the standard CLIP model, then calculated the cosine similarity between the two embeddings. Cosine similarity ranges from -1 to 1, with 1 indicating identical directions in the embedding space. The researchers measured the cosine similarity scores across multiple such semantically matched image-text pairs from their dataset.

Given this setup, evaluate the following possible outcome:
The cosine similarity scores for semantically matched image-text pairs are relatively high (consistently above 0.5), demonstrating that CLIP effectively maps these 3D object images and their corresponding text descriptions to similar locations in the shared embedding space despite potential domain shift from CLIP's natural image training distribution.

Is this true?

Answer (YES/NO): NO